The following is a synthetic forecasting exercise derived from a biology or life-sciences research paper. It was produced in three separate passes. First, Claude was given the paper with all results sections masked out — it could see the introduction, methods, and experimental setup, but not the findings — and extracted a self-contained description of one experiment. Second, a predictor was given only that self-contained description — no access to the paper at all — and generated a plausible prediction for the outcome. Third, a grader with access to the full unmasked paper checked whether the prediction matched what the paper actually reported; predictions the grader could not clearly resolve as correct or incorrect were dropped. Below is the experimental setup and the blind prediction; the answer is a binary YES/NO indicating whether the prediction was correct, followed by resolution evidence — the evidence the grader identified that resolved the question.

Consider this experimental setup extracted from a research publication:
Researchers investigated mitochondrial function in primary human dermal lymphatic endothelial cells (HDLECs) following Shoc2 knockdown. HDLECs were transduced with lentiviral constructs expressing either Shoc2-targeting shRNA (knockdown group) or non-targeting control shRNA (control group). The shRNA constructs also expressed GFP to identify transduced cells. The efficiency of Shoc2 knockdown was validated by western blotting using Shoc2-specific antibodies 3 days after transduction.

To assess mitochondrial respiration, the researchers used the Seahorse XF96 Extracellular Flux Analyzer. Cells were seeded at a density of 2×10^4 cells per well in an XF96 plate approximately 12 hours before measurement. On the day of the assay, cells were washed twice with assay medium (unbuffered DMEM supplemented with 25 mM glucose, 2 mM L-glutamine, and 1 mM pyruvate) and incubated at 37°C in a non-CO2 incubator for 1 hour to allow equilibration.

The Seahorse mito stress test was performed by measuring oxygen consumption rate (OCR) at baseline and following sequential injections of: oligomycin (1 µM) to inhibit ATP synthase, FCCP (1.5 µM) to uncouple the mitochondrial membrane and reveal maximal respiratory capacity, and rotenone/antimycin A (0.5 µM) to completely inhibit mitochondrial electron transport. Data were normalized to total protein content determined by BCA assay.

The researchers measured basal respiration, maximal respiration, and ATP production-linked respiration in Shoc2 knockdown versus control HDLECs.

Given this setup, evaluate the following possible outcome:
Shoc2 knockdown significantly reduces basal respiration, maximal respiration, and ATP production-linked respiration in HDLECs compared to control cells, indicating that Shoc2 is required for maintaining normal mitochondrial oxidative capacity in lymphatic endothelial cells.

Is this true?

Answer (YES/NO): NO